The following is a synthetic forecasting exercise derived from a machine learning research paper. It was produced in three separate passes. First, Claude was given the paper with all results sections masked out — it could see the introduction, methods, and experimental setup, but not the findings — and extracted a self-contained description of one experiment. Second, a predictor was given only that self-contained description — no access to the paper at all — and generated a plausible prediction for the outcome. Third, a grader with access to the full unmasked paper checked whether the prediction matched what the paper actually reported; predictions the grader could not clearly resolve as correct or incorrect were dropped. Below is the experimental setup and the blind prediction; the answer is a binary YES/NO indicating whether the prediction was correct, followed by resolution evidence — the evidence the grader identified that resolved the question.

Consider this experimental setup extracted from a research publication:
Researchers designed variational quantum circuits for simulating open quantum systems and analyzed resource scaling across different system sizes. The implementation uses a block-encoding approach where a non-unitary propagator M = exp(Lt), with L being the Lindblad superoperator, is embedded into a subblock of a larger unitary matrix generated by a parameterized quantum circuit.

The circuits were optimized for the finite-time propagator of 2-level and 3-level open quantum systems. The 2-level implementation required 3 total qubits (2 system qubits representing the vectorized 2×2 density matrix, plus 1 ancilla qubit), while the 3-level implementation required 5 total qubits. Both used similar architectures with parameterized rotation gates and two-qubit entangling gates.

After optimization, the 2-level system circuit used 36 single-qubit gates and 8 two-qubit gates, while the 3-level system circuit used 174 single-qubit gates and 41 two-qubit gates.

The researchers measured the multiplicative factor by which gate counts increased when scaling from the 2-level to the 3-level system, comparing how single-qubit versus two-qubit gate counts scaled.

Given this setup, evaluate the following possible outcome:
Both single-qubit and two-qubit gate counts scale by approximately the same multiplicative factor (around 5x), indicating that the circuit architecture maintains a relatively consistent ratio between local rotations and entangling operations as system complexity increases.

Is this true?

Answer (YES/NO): NO